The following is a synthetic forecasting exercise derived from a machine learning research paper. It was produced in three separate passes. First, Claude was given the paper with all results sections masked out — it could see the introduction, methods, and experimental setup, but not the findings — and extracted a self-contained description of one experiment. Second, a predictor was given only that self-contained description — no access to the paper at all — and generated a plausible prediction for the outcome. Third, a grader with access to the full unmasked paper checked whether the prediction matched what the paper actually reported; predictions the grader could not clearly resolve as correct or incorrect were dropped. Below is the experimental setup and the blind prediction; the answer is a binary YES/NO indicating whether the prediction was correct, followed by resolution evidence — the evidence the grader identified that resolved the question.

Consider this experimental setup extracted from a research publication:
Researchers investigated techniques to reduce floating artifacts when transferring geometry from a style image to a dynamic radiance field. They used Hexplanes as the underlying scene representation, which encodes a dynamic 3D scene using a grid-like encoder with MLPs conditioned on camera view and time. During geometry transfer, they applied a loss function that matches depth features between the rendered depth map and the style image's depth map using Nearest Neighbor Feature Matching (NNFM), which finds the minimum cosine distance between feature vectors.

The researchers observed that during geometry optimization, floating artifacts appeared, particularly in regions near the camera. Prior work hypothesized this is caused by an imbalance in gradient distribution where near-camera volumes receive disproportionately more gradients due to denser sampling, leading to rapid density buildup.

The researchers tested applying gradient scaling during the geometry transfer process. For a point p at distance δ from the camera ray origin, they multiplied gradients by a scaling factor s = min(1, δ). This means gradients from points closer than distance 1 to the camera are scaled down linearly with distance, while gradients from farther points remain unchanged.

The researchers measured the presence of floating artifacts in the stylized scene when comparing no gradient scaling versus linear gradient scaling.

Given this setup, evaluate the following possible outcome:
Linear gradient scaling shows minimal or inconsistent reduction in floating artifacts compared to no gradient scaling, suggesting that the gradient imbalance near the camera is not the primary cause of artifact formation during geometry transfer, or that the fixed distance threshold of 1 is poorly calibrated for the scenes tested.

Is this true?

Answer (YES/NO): NO